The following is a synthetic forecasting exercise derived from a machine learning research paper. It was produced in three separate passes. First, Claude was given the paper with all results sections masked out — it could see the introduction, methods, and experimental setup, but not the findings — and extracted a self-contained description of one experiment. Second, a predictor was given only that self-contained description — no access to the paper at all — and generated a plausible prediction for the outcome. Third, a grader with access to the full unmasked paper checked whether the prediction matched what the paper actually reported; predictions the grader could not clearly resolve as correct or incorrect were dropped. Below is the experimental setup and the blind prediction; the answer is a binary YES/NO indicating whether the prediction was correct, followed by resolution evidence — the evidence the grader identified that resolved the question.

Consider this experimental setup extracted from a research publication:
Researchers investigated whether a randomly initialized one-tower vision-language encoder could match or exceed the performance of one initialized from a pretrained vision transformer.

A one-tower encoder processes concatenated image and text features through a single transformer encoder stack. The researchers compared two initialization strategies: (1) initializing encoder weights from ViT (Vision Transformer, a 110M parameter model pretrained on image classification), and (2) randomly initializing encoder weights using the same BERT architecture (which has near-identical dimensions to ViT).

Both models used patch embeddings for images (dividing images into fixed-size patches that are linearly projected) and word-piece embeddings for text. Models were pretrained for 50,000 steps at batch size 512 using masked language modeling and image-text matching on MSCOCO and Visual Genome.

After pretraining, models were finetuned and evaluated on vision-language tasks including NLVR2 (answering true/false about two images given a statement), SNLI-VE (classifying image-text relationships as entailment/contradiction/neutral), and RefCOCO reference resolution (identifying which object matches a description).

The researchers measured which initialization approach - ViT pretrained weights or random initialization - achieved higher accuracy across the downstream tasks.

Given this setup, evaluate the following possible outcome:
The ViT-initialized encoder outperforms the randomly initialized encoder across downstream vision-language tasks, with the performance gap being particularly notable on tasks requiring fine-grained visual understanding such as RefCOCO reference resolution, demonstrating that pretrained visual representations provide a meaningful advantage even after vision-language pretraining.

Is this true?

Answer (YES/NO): NO